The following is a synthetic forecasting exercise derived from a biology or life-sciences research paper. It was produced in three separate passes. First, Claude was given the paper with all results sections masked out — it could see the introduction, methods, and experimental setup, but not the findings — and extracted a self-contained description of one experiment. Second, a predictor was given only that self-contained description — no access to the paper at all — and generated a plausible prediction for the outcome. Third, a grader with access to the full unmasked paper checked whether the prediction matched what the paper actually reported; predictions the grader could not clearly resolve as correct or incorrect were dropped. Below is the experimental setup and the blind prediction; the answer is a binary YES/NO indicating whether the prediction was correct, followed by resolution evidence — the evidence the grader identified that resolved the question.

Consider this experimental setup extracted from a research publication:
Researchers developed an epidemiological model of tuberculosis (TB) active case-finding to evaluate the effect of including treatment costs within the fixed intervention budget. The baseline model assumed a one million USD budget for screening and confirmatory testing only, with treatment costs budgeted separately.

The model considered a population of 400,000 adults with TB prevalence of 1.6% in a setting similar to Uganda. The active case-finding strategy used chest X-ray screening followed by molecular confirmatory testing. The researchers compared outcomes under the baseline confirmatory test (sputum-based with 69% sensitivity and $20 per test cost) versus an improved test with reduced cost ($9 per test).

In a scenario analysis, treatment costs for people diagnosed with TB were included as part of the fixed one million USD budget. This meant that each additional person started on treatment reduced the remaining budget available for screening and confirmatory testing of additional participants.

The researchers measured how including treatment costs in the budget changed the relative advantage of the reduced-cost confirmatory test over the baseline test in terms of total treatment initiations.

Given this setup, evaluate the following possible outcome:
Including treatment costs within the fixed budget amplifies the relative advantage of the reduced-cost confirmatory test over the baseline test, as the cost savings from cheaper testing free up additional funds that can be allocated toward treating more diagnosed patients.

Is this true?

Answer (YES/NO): NO